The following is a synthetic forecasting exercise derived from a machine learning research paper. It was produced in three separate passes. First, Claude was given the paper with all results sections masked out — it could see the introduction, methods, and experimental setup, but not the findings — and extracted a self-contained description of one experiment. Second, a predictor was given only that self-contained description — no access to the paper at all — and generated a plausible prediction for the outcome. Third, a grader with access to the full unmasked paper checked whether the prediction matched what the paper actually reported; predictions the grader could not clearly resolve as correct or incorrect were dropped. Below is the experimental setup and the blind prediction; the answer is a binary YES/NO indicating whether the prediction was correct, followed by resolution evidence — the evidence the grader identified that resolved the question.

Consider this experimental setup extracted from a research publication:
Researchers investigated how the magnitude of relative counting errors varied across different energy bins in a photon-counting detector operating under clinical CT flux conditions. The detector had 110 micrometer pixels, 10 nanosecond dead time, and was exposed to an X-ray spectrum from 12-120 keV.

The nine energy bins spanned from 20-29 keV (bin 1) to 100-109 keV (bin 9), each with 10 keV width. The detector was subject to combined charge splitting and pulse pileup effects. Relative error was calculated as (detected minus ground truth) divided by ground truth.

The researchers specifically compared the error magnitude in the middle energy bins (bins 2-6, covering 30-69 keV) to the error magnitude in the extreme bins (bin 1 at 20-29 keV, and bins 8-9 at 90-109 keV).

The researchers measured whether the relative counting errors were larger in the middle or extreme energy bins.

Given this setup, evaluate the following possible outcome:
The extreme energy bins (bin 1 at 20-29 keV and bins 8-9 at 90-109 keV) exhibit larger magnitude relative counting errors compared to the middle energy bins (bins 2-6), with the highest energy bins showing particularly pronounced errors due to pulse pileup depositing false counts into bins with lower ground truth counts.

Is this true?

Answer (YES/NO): YES